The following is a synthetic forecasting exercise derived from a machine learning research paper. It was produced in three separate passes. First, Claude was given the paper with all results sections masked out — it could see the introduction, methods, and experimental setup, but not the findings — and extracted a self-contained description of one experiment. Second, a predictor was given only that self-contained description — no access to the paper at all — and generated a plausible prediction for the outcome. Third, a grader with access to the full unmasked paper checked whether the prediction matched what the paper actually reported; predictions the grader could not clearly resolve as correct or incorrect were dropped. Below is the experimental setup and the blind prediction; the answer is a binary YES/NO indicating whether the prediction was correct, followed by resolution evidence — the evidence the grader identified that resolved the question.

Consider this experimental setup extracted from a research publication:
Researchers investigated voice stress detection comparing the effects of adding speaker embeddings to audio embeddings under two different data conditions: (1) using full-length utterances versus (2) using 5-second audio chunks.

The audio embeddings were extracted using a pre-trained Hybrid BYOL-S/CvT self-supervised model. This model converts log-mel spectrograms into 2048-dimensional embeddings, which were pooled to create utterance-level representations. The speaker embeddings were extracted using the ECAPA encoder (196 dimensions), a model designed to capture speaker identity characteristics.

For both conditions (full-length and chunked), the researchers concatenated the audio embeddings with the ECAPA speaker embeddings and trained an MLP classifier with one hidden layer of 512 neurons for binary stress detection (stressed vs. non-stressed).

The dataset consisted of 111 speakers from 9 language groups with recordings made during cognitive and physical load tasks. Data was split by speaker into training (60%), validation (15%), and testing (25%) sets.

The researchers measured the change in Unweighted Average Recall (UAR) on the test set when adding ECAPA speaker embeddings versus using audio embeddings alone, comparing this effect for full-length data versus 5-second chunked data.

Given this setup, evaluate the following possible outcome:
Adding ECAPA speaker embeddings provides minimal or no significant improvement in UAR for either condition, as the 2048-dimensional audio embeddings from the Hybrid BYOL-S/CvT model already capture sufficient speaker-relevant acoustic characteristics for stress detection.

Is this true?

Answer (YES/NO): NO